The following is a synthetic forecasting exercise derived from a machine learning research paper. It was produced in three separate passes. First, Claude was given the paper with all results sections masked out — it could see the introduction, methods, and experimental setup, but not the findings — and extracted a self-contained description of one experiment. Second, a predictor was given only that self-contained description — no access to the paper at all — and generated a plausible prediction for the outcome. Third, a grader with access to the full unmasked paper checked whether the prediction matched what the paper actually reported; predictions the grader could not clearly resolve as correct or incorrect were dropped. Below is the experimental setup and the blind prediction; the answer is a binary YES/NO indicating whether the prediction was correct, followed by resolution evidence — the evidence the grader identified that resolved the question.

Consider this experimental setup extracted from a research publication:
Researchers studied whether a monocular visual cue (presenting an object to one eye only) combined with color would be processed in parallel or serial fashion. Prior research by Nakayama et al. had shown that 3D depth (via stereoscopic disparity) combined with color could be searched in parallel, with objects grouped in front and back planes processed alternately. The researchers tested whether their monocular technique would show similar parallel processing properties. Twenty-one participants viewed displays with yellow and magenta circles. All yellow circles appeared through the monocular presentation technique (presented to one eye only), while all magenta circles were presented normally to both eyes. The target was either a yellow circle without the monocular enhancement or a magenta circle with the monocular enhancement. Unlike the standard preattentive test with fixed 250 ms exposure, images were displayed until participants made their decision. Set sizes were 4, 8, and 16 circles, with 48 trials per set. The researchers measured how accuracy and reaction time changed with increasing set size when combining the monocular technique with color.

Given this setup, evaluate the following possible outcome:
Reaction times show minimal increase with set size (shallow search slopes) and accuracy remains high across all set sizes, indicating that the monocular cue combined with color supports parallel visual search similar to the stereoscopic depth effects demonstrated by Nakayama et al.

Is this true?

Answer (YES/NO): NO